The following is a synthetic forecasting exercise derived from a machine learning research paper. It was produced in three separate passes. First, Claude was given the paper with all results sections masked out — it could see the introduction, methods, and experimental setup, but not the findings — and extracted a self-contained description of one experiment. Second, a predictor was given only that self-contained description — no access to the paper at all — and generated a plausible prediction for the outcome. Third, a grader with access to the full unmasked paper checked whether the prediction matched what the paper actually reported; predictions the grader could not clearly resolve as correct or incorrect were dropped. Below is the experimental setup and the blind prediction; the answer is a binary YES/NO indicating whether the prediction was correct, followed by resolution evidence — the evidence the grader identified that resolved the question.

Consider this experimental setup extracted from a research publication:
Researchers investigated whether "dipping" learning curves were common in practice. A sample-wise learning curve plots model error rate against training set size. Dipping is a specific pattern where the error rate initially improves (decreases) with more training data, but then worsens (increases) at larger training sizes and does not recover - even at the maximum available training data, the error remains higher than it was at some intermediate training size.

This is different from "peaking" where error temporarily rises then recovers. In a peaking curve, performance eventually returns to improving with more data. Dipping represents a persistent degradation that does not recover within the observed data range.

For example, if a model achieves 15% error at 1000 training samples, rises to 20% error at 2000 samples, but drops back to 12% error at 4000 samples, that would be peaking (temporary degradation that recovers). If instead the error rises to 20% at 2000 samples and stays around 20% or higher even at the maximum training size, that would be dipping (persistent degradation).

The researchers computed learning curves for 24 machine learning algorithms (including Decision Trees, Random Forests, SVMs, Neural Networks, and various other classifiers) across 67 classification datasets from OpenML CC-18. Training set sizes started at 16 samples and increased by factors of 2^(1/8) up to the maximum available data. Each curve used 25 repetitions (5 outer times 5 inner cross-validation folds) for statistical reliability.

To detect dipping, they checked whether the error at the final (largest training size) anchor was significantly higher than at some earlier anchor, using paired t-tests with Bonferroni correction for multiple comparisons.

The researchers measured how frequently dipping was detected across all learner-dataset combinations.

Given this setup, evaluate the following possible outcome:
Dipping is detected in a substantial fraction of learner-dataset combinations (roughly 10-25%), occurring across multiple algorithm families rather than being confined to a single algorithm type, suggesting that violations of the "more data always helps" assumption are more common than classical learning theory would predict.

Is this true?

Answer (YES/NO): NO